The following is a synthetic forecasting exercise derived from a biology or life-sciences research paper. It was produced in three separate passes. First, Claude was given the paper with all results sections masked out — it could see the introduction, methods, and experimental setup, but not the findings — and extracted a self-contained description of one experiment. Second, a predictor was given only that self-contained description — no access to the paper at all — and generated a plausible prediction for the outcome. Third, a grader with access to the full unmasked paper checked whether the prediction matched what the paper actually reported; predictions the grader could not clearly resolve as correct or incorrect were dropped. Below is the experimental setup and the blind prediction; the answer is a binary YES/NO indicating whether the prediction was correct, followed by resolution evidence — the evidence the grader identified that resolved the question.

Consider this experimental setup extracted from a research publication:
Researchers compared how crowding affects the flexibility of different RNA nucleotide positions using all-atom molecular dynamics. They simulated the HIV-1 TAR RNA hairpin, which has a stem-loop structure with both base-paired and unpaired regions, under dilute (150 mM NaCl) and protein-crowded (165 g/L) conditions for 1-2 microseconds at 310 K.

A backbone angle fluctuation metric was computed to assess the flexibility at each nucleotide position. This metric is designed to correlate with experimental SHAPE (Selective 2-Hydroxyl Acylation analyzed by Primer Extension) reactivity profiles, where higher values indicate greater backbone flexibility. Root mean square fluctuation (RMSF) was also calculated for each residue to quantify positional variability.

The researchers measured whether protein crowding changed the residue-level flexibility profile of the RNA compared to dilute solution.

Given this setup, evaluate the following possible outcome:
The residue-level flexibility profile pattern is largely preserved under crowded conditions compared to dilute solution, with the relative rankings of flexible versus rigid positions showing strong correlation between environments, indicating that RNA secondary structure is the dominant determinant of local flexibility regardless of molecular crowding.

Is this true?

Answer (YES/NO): NO